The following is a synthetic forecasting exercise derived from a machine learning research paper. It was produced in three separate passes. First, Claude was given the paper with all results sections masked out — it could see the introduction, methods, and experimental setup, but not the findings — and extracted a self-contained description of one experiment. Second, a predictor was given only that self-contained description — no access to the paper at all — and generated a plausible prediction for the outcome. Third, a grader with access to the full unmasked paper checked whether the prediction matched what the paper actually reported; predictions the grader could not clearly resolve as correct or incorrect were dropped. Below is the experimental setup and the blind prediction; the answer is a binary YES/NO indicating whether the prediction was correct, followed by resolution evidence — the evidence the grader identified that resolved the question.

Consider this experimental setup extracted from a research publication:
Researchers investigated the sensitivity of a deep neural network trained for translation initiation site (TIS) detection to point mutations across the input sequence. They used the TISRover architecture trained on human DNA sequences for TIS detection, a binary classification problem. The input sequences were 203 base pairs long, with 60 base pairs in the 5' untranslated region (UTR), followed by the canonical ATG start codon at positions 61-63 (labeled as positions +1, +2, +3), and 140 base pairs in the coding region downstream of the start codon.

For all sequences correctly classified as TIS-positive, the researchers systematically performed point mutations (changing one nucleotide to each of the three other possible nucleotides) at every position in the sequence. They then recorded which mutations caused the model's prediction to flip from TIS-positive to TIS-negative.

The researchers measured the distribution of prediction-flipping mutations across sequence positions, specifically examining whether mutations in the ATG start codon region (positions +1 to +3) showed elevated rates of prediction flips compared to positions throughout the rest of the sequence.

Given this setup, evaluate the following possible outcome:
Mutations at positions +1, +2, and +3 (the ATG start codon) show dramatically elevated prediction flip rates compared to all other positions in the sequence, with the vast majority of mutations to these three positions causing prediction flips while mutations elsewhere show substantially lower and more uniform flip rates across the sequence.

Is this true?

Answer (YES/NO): NO